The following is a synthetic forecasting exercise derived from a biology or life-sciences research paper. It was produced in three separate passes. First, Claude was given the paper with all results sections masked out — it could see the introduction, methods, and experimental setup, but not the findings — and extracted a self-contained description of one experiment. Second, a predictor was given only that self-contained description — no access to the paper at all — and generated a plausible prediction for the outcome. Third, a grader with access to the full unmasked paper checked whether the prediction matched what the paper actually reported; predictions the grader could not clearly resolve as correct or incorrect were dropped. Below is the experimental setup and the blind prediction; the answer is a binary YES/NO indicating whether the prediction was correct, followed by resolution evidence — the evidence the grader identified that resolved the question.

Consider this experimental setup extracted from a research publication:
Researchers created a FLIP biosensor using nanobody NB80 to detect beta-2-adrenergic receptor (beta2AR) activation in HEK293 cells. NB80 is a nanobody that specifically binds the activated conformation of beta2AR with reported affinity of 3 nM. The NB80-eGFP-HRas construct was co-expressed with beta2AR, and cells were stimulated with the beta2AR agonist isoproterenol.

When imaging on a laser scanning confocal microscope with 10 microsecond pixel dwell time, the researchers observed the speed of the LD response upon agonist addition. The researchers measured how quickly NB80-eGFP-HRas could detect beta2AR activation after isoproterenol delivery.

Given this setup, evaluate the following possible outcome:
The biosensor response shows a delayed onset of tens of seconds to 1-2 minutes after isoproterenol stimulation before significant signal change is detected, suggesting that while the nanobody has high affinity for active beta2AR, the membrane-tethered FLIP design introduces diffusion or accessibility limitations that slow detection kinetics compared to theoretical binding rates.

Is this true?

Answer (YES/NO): NO